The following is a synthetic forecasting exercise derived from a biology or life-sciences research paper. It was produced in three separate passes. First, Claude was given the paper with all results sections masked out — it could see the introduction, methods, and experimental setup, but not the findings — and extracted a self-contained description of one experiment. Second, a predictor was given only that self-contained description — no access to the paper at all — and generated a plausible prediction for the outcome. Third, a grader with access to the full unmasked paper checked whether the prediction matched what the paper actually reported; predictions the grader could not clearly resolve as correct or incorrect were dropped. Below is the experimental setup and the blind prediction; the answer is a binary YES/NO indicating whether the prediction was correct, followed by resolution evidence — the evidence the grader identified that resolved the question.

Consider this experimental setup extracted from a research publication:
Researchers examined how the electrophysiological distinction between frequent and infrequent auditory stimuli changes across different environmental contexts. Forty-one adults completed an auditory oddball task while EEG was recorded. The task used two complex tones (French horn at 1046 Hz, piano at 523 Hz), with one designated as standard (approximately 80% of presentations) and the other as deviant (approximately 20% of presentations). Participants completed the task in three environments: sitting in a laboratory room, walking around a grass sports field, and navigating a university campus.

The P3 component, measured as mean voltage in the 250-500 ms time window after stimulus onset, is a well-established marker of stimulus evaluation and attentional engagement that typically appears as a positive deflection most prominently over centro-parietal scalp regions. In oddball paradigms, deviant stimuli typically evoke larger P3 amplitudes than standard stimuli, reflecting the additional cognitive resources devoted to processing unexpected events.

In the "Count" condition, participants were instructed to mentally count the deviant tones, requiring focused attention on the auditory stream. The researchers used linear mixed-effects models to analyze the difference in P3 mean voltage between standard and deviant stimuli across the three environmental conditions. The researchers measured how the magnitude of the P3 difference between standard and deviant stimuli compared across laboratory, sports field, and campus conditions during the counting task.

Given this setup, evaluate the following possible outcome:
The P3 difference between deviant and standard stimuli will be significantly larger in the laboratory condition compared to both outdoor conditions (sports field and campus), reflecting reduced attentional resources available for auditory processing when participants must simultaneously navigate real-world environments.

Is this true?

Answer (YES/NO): YES